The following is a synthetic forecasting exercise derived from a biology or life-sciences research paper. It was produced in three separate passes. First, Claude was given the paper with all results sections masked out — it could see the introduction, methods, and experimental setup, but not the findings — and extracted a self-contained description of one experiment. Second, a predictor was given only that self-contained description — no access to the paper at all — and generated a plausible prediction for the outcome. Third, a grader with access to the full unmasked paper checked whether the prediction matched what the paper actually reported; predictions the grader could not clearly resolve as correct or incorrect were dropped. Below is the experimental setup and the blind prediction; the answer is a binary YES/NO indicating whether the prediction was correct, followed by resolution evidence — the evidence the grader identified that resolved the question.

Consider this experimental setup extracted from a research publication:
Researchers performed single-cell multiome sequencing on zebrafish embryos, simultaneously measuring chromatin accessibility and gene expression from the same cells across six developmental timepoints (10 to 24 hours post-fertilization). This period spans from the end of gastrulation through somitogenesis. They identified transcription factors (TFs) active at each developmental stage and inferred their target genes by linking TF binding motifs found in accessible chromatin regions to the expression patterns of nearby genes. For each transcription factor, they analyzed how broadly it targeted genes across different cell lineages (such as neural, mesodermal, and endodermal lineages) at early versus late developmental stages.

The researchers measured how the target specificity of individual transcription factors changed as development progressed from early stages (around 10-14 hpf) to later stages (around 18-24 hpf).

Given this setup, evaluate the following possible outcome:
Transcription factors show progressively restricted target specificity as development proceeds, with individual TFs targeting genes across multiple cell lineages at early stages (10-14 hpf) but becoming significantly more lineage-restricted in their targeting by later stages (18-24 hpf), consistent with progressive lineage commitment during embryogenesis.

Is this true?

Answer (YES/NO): YES